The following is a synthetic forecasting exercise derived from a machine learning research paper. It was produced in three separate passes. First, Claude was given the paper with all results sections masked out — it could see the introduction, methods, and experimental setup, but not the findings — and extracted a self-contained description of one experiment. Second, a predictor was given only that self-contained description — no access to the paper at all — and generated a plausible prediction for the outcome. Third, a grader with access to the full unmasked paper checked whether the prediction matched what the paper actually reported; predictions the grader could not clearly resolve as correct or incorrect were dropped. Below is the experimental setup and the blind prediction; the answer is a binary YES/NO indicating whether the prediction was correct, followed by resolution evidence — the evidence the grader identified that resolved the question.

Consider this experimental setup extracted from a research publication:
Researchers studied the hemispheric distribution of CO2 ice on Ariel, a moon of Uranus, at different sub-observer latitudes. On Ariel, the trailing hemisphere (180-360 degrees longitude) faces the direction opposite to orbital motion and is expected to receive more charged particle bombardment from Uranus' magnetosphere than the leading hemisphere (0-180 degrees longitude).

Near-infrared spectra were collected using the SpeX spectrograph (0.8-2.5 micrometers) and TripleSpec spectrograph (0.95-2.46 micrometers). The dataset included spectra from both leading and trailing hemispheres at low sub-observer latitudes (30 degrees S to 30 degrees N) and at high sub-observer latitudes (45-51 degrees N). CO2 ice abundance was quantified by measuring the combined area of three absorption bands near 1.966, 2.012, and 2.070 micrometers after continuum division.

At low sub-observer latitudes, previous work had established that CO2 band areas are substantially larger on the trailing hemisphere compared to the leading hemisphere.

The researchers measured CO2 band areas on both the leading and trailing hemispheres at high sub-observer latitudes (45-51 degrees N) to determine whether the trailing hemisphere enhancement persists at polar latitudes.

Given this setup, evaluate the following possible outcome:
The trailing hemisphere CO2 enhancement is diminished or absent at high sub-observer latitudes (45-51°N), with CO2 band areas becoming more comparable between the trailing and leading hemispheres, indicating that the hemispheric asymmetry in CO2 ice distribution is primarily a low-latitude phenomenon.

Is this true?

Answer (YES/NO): NO